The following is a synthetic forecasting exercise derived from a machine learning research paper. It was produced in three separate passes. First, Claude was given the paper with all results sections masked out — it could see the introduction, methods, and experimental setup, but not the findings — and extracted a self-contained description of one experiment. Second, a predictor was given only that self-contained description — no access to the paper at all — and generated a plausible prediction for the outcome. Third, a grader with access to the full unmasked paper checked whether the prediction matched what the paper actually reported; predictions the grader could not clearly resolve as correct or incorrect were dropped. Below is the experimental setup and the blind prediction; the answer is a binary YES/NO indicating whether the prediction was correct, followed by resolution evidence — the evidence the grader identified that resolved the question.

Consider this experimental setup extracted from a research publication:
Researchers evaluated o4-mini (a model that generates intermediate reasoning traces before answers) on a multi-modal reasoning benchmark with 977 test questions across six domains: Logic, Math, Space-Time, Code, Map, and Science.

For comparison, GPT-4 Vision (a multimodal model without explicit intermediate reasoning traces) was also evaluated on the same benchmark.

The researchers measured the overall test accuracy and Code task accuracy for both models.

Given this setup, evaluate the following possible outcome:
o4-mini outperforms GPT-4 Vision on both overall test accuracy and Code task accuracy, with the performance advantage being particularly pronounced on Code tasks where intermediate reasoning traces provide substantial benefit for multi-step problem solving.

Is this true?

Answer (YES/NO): NO